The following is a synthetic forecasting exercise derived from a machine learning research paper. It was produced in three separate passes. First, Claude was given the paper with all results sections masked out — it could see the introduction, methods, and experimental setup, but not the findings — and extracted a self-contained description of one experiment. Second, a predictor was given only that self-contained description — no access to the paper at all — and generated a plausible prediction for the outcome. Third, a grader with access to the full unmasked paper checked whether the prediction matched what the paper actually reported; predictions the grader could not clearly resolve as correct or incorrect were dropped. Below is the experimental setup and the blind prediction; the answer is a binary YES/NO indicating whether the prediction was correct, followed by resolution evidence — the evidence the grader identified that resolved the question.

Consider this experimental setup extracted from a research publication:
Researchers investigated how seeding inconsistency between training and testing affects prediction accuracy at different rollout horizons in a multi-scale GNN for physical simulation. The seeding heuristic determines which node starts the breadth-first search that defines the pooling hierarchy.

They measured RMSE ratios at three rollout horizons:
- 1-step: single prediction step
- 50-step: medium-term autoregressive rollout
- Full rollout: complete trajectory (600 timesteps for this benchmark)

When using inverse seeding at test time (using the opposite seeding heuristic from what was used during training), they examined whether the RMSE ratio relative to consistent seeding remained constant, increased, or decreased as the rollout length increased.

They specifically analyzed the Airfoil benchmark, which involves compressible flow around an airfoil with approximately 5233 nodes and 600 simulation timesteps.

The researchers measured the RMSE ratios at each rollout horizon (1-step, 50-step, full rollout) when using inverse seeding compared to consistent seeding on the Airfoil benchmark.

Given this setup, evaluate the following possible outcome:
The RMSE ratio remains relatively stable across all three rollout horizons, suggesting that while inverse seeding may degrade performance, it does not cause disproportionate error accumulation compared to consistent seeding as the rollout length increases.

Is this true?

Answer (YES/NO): NO